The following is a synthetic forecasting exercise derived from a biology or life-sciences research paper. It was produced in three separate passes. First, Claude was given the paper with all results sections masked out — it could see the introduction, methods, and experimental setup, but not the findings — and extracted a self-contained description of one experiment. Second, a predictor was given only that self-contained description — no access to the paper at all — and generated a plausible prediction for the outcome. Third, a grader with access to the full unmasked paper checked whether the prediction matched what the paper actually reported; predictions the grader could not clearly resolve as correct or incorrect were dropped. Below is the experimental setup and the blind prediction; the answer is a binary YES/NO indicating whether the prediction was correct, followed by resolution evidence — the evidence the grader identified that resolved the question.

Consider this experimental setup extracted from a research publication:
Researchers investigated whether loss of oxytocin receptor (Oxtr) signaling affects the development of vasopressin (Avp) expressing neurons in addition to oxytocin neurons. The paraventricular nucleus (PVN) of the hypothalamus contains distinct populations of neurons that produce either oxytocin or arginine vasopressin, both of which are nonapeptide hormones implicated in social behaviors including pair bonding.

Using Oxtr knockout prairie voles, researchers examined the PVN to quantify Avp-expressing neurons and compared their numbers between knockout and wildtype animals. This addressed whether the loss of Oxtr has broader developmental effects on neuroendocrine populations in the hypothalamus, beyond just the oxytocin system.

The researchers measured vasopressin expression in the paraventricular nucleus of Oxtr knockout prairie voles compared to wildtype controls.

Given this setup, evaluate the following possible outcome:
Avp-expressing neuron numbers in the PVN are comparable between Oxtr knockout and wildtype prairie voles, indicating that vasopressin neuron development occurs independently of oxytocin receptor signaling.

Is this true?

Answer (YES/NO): NO